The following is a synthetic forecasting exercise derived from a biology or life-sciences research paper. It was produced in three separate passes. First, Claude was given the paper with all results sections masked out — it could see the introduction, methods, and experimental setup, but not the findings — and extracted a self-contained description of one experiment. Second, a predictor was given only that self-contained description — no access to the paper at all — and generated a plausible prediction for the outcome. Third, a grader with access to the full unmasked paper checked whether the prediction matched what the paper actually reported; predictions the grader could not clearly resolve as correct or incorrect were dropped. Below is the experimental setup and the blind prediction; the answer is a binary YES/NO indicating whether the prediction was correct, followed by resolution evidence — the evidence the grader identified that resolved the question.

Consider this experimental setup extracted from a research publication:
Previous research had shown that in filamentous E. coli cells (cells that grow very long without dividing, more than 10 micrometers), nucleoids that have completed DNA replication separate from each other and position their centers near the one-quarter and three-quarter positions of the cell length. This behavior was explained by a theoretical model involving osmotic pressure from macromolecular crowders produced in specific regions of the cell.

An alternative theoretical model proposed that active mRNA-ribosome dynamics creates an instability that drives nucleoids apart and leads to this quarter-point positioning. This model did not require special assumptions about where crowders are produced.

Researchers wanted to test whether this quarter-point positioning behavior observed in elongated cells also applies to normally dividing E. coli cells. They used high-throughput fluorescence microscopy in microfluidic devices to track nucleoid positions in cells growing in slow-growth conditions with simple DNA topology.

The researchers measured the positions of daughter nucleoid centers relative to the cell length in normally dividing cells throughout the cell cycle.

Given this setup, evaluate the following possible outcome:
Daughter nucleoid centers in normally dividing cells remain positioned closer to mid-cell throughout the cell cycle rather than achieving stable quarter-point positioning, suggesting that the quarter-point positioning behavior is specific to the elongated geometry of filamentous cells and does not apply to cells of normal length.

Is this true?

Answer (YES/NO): NO